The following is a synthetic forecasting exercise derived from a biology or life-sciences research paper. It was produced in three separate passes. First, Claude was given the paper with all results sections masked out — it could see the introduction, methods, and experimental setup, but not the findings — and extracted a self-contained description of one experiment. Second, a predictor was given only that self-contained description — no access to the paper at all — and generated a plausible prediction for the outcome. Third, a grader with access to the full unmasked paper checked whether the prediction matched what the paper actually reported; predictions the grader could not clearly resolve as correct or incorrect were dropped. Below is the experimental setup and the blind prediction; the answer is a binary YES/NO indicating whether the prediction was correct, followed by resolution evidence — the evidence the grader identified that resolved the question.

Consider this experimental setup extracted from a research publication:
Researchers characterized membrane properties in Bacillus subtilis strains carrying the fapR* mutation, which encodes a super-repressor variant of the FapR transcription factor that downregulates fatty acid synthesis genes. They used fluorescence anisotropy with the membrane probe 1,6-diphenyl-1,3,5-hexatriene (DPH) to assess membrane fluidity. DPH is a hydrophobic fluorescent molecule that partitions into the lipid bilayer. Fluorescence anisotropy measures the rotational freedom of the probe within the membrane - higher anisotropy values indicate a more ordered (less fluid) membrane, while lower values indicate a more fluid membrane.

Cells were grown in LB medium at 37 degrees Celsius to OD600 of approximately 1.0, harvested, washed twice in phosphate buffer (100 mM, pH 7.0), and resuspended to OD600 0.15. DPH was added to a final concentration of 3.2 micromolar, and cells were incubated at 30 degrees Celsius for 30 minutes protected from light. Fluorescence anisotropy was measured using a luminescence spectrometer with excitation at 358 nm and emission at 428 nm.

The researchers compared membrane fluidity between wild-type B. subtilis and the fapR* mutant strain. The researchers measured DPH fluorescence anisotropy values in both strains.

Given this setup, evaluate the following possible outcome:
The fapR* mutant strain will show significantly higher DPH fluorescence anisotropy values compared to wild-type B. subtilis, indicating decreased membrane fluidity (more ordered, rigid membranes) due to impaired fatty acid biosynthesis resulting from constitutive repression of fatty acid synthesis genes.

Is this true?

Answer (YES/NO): YES